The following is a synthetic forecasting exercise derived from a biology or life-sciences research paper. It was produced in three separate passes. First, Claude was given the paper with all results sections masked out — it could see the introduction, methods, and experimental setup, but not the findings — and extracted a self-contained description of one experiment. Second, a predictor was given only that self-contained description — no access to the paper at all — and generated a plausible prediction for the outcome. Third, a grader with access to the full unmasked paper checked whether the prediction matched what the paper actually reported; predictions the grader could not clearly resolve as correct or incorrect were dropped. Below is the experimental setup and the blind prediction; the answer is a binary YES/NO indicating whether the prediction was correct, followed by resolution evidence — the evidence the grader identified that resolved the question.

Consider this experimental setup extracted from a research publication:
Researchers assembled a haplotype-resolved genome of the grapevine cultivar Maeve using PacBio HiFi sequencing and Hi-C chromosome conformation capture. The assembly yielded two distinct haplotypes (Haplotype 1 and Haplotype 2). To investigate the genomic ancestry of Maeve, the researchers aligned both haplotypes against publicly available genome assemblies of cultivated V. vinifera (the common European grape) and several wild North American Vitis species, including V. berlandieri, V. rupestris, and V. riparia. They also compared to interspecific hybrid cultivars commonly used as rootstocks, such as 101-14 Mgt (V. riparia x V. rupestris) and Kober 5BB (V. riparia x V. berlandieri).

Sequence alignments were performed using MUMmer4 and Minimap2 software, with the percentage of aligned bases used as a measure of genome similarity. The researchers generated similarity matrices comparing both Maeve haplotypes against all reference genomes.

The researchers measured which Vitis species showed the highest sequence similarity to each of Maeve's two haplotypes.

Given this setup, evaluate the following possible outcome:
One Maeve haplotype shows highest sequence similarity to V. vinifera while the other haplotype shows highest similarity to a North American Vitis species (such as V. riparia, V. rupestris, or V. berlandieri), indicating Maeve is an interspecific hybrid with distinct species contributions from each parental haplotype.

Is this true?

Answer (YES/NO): YES